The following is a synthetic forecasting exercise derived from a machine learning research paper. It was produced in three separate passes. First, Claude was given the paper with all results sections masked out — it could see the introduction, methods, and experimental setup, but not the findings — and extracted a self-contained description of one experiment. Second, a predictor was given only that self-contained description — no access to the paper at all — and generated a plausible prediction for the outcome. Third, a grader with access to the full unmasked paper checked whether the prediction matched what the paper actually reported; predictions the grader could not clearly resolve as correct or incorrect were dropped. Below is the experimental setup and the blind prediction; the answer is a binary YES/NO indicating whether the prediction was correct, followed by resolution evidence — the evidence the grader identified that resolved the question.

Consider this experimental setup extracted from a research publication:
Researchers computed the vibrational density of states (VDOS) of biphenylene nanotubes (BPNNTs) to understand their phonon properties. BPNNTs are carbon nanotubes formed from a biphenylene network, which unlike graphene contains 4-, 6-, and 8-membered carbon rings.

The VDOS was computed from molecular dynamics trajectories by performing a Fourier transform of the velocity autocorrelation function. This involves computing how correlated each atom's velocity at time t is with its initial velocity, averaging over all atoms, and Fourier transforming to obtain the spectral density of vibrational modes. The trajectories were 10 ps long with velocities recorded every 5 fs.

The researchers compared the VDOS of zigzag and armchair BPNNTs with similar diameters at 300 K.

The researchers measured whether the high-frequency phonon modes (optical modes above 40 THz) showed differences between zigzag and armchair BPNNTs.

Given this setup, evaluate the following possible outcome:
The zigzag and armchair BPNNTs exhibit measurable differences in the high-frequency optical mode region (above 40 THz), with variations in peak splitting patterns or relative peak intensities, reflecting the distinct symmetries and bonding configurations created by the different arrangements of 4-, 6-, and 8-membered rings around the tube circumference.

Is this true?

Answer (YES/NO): NO